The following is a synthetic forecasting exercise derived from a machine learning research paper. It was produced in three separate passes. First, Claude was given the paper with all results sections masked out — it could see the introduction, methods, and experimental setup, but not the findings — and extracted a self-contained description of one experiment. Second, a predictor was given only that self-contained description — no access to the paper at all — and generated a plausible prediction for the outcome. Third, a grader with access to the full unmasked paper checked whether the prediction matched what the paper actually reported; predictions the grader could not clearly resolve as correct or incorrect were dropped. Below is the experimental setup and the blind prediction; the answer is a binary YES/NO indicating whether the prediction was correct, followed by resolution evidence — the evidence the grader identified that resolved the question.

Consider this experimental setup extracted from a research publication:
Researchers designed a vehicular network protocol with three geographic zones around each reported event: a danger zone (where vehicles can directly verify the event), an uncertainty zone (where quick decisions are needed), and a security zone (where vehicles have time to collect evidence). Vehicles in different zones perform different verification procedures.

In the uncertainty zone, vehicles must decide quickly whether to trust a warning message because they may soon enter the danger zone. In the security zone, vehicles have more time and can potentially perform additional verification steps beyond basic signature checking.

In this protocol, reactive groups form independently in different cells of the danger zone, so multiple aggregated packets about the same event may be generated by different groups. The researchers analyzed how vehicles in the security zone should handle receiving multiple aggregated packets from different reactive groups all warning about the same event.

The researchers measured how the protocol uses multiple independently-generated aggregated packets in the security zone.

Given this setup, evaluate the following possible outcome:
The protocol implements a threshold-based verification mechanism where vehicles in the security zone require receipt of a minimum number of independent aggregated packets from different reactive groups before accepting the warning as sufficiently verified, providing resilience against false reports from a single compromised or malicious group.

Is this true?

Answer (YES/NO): NO